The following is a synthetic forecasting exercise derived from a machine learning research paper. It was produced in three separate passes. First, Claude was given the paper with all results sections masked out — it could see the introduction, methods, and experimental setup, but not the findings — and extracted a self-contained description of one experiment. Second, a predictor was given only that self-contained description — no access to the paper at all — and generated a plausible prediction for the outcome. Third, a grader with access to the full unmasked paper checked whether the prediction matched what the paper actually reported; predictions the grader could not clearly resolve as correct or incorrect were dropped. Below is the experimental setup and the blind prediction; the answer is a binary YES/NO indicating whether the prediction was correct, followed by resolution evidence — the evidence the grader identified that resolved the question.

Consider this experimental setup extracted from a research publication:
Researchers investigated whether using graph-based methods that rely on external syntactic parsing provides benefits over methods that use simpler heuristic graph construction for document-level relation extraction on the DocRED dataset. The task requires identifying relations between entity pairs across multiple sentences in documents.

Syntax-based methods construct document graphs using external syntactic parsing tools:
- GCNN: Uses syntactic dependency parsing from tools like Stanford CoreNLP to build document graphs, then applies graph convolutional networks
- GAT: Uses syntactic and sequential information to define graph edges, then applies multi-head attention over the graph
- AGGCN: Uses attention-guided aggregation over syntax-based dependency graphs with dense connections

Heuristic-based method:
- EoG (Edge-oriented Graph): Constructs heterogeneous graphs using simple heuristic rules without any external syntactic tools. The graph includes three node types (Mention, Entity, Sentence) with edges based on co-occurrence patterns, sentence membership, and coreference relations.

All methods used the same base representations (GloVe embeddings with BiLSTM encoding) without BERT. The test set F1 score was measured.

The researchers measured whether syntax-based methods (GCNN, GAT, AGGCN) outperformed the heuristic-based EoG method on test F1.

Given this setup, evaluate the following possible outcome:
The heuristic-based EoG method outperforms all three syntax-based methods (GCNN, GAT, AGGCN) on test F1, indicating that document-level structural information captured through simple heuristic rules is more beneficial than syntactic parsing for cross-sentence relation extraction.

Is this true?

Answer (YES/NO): YES